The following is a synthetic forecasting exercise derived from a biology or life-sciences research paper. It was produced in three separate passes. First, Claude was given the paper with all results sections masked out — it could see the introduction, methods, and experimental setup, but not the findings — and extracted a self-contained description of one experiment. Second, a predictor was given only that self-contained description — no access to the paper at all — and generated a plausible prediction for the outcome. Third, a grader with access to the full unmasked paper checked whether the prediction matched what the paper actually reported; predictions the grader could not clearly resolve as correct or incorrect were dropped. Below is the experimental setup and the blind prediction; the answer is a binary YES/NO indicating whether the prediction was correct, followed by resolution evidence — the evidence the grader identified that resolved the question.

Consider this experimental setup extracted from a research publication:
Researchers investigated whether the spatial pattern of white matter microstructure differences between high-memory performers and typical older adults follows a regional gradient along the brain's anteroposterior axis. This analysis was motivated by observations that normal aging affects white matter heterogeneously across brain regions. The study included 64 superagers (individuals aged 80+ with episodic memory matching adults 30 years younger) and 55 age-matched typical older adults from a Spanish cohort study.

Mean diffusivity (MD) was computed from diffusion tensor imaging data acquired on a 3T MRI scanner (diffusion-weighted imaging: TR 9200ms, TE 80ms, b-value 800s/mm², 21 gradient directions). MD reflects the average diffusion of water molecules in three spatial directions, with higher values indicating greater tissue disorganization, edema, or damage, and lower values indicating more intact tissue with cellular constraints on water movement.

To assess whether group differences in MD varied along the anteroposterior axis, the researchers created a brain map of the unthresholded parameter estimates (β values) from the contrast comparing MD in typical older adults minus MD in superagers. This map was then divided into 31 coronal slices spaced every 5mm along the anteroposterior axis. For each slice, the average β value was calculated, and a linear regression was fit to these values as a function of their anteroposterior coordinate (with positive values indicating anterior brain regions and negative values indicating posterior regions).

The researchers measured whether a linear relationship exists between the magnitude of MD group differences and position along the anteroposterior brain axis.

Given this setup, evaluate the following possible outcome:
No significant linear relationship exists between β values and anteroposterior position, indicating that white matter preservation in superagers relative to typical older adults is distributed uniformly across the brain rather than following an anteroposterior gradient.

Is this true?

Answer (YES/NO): NO